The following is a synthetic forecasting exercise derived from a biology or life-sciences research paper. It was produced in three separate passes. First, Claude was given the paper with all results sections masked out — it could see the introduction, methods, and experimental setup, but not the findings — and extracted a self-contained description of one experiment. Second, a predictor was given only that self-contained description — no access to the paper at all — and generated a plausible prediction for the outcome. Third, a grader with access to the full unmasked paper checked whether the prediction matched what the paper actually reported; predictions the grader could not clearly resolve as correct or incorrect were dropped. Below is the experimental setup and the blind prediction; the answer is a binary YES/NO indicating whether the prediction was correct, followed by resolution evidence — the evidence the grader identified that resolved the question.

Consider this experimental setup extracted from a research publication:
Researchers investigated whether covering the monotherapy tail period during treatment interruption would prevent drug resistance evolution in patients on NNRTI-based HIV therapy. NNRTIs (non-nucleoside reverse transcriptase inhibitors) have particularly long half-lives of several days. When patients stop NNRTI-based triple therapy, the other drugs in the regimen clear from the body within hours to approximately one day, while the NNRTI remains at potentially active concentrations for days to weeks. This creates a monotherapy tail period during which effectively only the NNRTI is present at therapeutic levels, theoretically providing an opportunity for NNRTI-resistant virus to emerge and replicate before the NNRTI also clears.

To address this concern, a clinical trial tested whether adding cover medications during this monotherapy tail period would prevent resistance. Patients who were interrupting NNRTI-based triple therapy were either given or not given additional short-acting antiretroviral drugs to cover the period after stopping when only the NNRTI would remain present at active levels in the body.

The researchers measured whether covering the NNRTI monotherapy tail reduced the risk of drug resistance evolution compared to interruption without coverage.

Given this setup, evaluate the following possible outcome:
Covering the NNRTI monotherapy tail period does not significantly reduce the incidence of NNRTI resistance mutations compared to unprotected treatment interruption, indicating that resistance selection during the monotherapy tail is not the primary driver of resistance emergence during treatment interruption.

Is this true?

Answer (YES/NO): YES